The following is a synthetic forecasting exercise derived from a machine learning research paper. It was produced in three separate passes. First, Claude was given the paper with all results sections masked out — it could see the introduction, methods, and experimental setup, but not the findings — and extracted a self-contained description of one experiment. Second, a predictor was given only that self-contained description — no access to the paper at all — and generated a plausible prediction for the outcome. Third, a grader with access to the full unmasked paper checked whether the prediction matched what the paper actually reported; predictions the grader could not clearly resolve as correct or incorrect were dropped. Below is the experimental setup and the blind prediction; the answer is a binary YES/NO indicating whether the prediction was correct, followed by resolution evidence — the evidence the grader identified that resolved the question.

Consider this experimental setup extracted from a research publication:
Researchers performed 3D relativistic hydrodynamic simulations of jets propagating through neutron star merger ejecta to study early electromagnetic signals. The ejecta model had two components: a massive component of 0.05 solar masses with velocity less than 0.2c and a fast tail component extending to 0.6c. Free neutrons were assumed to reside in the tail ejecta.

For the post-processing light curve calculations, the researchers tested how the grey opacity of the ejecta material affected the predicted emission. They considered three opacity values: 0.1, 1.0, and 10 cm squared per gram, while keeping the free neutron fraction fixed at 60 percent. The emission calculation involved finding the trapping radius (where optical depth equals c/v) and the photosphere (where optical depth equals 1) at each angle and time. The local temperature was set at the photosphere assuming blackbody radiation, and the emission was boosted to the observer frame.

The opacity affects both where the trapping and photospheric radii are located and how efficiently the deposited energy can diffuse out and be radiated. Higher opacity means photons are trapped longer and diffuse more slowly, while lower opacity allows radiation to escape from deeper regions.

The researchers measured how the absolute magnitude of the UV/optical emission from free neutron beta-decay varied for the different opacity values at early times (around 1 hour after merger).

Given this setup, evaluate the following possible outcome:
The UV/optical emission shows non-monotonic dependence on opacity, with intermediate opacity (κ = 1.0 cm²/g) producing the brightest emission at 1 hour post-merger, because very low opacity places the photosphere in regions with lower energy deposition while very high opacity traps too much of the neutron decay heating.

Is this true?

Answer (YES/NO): NO